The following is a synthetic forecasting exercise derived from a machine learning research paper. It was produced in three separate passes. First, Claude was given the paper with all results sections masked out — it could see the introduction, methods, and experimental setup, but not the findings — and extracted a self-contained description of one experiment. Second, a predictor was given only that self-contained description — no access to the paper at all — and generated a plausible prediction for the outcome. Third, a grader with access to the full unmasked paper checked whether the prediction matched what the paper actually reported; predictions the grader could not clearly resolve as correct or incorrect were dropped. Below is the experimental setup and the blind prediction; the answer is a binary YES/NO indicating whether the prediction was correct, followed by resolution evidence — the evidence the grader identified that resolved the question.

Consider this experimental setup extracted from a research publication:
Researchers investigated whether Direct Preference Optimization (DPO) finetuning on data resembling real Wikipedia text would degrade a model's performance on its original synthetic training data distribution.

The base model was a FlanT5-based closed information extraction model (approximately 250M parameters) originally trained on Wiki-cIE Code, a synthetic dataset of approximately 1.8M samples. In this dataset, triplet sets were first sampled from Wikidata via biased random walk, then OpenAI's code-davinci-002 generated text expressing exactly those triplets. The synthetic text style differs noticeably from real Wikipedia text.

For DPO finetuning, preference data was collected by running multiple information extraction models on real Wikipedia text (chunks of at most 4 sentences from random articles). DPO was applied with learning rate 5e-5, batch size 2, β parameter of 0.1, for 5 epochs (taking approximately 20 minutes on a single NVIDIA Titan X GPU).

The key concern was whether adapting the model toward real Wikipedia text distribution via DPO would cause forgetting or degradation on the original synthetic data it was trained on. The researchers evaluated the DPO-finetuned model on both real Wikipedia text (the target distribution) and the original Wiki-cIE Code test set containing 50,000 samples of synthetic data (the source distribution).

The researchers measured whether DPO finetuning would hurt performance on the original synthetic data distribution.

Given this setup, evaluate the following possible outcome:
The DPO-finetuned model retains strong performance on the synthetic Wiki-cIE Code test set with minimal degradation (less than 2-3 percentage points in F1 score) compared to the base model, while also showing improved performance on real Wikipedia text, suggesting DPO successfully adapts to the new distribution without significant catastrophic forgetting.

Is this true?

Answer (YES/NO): YES